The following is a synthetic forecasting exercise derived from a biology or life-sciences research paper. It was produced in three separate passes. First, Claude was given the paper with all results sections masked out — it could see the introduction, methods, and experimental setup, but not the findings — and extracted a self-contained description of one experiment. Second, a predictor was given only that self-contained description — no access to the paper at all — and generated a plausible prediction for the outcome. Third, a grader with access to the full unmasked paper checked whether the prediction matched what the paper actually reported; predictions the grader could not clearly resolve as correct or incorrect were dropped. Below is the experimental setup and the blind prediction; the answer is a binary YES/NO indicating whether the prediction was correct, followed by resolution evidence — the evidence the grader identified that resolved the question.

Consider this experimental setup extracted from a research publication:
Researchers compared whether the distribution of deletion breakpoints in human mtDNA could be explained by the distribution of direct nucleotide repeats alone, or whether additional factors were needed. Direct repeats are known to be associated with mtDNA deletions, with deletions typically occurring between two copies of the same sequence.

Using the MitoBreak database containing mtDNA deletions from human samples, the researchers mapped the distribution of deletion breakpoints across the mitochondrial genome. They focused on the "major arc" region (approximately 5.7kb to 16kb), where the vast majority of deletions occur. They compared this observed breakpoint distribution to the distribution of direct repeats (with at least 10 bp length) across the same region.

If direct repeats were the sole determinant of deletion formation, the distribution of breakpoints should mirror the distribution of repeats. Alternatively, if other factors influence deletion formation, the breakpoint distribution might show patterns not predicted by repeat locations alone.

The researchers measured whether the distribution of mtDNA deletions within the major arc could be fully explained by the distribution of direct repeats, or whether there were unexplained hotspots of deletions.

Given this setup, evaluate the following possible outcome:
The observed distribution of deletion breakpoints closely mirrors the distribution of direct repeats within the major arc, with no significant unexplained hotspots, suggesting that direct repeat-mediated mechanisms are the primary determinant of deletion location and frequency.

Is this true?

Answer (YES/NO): NO